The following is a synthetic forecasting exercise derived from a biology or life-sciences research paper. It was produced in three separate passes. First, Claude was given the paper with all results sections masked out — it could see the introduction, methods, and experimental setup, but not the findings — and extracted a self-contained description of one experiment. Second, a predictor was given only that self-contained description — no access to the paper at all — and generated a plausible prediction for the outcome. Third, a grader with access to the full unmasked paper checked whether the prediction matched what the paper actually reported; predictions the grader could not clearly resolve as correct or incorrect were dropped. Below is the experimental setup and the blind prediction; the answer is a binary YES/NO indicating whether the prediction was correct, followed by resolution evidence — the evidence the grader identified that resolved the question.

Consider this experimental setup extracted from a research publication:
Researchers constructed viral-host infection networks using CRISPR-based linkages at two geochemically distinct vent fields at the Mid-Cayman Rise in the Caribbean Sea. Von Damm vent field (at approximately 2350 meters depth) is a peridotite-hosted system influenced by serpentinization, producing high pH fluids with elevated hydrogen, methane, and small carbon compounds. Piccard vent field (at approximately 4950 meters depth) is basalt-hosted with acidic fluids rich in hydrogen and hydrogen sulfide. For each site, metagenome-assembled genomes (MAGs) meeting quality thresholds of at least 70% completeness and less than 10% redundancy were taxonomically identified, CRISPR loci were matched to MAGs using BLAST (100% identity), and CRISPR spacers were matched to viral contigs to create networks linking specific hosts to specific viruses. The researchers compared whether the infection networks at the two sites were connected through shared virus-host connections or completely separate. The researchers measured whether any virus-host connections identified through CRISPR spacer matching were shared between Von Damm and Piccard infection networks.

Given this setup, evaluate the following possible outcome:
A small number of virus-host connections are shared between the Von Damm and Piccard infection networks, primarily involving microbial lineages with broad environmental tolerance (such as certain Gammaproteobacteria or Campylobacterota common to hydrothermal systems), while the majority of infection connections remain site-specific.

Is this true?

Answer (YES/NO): NO